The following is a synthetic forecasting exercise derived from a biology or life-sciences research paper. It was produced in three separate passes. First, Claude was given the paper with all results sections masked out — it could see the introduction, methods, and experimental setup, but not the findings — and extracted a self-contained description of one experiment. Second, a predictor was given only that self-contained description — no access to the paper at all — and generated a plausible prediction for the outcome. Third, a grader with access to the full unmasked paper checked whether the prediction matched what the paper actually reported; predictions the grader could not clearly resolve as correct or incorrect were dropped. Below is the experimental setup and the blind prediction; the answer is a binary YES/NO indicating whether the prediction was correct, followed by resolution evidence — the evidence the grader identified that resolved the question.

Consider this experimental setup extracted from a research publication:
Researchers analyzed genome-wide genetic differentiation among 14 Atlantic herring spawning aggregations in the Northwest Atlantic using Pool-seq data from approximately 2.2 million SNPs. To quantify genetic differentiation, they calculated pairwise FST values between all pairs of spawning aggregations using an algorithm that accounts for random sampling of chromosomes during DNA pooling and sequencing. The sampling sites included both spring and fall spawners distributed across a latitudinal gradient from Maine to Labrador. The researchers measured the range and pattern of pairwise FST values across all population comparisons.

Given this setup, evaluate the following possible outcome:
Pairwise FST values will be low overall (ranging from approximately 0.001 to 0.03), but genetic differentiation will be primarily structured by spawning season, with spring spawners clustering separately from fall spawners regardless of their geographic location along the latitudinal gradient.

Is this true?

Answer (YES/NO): NO